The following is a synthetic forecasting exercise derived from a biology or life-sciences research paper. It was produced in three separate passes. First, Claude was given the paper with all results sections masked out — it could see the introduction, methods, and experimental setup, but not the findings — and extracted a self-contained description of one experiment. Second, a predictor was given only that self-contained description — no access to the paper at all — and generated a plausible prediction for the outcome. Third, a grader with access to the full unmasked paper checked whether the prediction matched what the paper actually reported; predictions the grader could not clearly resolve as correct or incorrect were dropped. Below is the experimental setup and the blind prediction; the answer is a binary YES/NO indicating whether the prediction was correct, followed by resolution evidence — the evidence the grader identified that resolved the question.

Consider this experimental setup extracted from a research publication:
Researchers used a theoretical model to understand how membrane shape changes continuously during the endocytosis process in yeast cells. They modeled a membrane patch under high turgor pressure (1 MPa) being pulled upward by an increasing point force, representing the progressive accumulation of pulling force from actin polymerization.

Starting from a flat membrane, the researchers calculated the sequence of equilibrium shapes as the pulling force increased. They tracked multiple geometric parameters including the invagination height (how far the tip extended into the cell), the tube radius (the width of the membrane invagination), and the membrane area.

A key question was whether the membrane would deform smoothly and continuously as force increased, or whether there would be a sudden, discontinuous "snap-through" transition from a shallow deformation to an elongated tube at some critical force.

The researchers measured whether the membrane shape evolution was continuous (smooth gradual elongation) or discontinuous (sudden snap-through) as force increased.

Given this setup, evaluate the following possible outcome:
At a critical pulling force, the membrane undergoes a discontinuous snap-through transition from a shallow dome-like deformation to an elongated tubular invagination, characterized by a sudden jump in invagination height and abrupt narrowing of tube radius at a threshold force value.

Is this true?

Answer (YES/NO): YES